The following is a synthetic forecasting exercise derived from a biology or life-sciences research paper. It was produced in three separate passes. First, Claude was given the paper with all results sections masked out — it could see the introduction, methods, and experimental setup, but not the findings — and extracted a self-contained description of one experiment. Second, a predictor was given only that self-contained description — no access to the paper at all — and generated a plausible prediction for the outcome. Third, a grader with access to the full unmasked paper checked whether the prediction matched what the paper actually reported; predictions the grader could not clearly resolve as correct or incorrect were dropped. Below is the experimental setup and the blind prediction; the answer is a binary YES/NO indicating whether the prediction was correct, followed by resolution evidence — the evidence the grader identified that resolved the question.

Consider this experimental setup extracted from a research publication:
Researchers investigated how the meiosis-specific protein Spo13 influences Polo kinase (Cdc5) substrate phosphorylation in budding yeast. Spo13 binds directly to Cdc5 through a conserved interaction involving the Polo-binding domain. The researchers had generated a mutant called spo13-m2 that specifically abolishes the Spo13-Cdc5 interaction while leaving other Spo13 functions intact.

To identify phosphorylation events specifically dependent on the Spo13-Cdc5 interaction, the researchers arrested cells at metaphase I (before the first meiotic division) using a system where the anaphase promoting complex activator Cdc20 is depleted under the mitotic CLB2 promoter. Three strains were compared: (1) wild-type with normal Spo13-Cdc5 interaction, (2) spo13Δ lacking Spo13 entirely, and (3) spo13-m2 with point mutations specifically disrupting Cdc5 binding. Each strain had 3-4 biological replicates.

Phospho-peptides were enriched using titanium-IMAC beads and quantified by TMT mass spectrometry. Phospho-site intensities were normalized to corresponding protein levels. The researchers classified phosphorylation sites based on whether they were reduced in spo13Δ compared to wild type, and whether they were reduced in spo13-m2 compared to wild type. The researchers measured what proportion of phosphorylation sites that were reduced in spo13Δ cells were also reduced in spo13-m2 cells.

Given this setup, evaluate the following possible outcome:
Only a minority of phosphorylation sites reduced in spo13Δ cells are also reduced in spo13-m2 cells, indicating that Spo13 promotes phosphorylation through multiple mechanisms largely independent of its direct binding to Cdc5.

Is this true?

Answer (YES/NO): YES